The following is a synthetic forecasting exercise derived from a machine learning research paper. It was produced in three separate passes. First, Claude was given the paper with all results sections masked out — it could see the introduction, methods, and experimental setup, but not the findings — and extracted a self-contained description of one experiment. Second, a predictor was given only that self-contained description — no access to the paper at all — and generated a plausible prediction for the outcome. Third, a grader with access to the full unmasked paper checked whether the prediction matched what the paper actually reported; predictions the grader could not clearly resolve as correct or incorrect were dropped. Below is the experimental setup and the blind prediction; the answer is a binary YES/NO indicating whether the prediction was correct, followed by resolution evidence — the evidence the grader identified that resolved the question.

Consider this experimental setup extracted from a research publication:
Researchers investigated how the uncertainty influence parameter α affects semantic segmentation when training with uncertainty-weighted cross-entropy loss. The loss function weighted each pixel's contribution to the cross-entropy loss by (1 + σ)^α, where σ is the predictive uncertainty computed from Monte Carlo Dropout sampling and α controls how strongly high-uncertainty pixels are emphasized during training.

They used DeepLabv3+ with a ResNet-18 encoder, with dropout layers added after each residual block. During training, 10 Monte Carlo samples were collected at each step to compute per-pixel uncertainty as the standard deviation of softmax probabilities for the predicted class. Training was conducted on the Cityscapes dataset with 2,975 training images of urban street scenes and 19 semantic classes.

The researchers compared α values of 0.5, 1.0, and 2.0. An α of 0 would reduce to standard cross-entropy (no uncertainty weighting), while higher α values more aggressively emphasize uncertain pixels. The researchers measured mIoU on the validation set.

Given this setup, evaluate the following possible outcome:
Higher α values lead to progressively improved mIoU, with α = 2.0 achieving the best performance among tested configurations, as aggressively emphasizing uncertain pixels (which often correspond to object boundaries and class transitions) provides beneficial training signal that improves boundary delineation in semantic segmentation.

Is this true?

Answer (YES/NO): YES